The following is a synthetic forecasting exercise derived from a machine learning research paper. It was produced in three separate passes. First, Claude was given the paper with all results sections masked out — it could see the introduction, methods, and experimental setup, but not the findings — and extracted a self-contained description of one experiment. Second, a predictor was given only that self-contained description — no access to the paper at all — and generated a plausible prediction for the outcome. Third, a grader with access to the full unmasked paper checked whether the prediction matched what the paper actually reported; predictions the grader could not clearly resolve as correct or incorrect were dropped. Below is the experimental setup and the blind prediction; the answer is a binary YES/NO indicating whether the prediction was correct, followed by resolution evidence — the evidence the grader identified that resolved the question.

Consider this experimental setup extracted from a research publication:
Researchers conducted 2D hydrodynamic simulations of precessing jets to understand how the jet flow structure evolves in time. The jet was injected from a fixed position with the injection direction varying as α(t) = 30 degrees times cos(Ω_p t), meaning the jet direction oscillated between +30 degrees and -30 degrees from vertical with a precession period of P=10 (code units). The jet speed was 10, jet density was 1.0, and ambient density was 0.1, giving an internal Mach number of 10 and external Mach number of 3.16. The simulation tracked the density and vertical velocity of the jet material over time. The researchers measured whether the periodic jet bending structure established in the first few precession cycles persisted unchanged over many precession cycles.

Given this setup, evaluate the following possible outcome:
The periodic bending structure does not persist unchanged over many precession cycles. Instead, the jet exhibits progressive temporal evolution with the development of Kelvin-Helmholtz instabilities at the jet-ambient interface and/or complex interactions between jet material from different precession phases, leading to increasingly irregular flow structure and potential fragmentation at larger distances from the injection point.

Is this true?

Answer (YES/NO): NO